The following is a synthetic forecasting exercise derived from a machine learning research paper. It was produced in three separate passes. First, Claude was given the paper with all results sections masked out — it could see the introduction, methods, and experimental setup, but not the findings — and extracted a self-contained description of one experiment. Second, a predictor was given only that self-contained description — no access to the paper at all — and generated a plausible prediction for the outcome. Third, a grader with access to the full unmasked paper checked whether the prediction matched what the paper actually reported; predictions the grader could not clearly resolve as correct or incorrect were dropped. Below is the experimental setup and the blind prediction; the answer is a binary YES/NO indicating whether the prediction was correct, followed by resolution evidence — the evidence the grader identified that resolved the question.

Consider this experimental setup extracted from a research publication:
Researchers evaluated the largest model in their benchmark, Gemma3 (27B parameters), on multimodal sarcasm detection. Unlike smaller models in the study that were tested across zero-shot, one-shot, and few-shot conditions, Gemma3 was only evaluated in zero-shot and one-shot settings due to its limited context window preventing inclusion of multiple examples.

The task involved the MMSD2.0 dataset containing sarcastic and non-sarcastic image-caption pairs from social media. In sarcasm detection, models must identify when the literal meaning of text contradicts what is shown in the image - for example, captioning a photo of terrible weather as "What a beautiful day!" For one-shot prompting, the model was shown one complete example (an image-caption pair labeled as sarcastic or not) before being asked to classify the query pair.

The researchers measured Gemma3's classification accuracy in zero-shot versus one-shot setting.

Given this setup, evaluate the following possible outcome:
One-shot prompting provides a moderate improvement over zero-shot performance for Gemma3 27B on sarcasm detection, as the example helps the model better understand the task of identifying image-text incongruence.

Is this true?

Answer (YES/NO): YES